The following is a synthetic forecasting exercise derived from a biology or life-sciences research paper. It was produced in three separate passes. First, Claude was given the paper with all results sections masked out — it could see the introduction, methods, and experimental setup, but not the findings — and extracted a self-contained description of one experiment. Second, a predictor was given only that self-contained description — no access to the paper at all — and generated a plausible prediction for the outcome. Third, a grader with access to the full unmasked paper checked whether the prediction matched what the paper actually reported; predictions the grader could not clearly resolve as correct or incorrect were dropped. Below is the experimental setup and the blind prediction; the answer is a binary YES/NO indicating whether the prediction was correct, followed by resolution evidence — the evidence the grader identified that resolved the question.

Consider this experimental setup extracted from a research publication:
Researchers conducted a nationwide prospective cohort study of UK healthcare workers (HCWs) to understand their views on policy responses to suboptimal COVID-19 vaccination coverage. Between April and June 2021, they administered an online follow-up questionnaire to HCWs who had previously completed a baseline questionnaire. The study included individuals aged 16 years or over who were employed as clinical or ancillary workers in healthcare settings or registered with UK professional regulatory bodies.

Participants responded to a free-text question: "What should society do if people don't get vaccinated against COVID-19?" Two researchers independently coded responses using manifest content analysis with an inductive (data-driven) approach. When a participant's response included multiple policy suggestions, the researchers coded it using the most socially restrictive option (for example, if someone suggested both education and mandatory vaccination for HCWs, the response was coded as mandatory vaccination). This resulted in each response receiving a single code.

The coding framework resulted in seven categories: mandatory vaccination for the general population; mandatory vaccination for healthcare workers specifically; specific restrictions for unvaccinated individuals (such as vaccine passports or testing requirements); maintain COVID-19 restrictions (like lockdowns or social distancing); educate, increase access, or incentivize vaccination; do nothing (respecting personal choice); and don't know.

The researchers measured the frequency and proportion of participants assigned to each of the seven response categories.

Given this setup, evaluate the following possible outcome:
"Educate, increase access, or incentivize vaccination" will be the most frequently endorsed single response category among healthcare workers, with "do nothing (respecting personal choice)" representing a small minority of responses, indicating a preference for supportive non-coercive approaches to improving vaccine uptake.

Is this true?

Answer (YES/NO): NO